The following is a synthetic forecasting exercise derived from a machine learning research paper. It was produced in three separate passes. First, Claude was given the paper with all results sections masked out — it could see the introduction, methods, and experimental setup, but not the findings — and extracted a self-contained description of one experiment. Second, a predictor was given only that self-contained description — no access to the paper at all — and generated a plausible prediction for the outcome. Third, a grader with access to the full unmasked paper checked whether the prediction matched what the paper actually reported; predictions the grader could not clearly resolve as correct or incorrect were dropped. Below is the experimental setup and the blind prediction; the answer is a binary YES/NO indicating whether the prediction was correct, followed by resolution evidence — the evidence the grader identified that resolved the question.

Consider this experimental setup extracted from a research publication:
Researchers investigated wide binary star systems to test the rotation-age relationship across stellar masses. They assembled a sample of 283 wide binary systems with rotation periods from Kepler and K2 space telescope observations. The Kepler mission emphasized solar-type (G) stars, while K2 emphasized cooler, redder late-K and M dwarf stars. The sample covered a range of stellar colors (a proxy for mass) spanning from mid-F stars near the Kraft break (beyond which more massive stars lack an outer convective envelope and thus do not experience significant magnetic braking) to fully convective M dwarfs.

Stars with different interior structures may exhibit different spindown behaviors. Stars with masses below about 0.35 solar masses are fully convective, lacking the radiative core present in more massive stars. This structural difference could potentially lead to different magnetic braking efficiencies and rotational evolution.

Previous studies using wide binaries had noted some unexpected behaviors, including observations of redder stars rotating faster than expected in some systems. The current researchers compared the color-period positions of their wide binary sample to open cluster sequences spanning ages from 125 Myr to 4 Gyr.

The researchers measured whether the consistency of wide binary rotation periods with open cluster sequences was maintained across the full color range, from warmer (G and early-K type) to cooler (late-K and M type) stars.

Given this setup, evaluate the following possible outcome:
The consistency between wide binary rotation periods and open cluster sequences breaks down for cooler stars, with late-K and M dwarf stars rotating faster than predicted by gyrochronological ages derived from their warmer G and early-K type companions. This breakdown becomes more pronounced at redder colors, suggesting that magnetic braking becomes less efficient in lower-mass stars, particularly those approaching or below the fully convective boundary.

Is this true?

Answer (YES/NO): NO